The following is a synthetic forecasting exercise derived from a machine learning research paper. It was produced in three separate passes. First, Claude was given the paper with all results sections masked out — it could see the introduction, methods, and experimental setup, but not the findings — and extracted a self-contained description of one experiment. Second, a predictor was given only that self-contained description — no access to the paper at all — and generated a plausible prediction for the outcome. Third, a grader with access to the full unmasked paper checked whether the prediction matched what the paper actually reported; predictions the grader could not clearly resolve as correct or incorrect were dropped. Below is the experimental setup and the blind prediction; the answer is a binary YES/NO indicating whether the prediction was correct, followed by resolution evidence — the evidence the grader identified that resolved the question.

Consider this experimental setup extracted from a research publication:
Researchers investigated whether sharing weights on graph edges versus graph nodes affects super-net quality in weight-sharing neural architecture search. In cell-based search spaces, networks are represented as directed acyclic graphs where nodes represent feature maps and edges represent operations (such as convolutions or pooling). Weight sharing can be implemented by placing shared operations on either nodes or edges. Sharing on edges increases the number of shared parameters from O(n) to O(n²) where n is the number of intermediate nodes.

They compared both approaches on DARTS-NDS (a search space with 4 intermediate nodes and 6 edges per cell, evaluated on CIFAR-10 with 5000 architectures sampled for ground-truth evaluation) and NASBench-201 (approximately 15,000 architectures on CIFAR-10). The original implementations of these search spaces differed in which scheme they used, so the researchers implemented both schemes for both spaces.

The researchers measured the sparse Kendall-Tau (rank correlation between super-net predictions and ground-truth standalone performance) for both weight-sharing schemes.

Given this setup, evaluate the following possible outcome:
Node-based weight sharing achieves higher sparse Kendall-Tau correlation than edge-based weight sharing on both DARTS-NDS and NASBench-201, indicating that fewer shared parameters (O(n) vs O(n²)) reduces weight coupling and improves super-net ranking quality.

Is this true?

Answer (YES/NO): NO